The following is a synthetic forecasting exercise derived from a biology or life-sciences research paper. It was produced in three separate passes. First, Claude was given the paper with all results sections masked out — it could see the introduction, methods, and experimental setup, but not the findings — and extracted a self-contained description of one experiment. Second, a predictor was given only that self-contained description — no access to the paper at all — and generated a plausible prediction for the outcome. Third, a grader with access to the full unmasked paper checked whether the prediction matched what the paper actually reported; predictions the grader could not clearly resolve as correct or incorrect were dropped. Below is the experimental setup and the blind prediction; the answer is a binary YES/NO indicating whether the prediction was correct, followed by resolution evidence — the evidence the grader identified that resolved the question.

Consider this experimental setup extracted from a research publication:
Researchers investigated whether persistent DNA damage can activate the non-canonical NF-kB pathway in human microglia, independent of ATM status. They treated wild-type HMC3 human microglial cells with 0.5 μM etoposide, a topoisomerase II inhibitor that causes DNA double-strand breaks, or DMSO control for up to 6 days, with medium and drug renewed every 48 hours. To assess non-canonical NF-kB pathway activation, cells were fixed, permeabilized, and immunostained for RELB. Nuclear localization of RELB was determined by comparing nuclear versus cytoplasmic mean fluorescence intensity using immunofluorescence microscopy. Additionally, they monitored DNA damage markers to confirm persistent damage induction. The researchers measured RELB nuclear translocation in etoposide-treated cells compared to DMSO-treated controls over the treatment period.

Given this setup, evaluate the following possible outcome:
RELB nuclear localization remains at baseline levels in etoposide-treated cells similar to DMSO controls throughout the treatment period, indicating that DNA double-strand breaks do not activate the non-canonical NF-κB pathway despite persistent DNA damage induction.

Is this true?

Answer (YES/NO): NO